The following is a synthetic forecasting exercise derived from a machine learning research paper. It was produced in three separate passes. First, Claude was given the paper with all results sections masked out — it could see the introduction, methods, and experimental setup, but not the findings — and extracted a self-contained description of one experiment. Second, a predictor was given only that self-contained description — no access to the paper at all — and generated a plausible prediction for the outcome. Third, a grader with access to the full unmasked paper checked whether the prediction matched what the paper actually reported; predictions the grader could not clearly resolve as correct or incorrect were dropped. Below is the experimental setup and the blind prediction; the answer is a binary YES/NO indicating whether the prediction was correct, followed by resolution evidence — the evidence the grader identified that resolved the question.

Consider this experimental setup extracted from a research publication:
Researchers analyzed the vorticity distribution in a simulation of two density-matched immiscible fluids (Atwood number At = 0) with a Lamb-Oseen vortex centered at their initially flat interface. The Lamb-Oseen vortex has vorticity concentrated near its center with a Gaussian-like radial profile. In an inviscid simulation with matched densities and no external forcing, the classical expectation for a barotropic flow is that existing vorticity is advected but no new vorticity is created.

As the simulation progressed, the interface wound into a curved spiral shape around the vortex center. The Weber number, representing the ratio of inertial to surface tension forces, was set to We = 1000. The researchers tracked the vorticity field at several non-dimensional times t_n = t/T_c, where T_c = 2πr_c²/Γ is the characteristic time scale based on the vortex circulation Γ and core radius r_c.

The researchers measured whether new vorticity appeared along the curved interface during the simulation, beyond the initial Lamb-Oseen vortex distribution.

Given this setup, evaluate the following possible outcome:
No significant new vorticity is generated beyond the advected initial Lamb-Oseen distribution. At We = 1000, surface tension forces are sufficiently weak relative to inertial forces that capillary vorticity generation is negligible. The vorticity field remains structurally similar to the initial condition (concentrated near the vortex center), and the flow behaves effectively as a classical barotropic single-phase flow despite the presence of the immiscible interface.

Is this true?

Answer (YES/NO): NO